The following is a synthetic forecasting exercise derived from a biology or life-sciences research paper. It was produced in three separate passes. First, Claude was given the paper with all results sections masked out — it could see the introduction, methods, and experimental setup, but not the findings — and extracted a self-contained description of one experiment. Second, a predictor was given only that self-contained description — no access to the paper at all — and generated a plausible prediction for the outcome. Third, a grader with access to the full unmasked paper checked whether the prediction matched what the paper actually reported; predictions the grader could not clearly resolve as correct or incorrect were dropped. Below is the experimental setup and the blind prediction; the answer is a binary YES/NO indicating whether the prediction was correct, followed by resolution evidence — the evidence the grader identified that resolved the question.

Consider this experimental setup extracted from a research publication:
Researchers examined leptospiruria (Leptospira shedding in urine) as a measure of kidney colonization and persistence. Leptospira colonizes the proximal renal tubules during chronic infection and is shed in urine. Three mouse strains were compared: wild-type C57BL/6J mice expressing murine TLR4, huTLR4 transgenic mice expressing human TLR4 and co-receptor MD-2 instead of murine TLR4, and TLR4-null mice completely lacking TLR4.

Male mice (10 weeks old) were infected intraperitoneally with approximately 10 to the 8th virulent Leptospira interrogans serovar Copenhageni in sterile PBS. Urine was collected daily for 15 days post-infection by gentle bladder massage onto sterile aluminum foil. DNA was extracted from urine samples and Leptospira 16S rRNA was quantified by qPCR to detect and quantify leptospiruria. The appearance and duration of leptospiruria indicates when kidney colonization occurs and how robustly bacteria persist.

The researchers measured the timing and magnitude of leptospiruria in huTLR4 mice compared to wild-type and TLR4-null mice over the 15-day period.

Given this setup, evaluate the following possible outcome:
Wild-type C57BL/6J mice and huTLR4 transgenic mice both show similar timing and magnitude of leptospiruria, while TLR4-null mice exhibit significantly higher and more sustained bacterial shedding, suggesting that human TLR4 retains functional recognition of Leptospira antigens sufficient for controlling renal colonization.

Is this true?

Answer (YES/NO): YES